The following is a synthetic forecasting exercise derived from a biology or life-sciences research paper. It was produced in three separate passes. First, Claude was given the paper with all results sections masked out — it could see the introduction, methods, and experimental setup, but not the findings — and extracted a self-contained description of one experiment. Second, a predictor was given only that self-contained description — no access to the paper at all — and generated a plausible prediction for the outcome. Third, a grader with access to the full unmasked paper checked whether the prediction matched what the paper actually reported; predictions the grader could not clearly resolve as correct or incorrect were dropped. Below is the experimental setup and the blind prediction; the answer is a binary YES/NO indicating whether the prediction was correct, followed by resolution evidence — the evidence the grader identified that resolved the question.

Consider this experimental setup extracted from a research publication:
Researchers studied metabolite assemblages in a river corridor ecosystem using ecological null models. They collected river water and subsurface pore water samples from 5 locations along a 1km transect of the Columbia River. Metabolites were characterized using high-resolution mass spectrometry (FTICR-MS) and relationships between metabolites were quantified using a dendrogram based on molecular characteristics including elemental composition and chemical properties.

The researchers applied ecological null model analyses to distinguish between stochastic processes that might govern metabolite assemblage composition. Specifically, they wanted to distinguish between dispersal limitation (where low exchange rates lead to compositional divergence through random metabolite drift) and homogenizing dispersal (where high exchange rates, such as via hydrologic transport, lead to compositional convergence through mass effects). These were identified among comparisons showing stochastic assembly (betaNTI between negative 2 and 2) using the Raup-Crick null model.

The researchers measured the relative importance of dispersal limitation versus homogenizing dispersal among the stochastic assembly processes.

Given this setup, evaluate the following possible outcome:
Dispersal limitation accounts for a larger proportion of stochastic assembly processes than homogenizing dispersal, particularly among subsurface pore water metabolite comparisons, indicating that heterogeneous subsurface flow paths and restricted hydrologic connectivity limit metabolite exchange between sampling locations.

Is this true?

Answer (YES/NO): NO